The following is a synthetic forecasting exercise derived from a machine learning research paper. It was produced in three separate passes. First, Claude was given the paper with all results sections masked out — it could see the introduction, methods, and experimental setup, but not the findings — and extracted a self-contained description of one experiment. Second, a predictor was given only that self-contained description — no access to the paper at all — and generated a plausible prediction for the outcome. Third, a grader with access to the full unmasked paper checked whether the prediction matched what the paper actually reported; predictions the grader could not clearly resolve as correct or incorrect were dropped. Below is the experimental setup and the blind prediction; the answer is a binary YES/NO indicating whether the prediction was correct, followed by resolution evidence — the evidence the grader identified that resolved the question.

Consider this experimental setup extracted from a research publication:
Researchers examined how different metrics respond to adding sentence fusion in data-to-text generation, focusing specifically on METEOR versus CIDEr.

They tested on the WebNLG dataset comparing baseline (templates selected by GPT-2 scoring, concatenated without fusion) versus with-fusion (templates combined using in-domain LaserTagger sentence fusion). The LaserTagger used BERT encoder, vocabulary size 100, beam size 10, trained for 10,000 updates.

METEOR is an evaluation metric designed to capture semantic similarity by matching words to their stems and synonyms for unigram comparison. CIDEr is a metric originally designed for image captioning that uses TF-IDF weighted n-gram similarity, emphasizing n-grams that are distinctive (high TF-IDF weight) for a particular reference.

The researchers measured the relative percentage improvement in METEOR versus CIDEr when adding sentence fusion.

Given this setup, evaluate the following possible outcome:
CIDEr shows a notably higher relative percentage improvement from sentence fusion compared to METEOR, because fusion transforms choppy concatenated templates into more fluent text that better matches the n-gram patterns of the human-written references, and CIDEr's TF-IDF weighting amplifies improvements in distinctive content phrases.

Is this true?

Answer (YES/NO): YES